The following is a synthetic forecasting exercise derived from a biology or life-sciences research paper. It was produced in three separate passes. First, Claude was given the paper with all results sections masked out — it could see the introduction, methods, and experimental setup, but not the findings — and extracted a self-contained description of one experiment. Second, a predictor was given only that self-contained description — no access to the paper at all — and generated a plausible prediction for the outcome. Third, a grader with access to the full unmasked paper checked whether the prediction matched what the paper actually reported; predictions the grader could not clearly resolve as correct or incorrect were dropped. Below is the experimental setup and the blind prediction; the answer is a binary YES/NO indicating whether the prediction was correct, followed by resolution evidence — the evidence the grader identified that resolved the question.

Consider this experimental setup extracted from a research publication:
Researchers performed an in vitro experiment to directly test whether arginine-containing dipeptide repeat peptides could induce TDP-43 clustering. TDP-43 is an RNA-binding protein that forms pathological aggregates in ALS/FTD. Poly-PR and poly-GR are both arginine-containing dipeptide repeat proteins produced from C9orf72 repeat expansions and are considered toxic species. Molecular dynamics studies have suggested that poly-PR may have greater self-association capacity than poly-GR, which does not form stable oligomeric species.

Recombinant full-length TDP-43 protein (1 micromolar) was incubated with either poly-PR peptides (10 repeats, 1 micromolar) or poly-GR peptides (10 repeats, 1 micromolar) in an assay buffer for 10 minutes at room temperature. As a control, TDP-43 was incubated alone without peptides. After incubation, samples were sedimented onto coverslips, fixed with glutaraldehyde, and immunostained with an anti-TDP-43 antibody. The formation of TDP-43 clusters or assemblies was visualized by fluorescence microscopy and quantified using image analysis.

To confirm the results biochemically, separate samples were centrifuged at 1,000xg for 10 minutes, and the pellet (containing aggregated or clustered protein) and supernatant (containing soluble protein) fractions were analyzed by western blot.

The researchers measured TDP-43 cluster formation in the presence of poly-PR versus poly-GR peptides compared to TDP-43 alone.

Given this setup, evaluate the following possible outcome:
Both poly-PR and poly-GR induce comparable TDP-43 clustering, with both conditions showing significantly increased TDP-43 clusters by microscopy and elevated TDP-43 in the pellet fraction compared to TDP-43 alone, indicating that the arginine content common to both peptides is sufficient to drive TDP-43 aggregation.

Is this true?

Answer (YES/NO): NO